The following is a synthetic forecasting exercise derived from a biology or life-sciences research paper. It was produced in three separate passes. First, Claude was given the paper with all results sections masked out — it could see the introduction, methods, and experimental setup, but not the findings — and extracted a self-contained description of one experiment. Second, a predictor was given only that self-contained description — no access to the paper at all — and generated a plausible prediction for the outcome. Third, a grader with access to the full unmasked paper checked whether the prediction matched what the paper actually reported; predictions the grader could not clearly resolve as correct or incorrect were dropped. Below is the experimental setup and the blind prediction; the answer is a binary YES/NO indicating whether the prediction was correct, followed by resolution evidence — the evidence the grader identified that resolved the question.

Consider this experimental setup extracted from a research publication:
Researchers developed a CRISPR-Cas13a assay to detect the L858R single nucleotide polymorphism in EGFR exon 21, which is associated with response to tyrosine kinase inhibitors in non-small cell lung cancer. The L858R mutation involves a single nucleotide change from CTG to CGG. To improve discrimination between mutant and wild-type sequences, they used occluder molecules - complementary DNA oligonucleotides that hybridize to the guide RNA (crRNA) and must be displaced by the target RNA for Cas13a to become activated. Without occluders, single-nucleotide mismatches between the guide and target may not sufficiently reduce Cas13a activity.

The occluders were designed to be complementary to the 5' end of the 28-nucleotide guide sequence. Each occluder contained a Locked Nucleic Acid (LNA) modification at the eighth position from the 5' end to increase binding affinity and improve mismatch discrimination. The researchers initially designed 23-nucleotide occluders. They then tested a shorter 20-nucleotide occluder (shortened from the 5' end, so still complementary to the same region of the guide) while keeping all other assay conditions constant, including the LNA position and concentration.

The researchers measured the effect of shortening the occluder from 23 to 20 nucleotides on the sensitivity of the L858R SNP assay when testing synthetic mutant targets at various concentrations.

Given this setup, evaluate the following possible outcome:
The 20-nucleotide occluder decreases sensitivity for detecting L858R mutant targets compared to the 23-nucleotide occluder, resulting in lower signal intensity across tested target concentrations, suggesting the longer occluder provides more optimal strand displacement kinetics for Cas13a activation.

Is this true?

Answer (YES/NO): NO